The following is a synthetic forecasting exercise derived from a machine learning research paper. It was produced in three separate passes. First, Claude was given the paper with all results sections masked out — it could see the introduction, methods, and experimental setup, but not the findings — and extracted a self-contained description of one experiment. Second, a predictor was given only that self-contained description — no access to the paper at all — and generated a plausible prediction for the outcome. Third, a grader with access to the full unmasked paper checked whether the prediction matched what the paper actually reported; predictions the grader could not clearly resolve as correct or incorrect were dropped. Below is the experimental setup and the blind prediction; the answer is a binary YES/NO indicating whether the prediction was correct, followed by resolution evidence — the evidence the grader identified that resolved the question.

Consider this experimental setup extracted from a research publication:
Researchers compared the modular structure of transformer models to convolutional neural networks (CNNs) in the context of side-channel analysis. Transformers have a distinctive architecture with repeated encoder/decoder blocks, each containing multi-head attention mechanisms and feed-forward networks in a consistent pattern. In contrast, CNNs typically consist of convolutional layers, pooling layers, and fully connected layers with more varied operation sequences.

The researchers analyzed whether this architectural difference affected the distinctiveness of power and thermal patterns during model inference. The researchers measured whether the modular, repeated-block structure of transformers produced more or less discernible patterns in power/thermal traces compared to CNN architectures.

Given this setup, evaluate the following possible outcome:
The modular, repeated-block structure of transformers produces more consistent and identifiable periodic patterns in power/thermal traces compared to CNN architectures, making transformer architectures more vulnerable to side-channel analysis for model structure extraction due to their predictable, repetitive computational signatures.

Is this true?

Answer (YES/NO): YES